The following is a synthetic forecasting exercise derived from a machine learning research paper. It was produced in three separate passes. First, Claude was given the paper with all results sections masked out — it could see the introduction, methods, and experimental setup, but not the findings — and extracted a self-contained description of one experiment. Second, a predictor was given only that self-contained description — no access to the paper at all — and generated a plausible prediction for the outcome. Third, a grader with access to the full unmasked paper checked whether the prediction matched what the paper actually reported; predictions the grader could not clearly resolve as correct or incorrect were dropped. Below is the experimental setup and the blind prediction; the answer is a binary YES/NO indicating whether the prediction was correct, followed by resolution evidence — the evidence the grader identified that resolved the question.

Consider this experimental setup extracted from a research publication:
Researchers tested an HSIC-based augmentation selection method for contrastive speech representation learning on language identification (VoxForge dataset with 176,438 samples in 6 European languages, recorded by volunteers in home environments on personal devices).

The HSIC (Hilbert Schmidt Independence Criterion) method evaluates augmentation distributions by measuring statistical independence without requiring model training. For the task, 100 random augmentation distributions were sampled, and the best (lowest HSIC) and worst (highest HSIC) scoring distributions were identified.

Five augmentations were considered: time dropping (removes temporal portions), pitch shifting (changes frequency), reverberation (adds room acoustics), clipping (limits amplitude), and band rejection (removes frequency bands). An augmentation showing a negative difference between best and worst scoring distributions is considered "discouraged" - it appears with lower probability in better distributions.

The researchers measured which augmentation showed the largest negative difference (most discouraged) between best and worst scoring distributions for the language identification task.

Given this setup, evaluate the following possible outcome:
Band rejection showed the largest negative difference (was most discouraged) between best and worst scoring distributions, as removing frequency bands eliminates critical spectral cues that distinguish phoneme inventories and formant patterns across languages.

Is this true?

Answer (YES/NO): YES